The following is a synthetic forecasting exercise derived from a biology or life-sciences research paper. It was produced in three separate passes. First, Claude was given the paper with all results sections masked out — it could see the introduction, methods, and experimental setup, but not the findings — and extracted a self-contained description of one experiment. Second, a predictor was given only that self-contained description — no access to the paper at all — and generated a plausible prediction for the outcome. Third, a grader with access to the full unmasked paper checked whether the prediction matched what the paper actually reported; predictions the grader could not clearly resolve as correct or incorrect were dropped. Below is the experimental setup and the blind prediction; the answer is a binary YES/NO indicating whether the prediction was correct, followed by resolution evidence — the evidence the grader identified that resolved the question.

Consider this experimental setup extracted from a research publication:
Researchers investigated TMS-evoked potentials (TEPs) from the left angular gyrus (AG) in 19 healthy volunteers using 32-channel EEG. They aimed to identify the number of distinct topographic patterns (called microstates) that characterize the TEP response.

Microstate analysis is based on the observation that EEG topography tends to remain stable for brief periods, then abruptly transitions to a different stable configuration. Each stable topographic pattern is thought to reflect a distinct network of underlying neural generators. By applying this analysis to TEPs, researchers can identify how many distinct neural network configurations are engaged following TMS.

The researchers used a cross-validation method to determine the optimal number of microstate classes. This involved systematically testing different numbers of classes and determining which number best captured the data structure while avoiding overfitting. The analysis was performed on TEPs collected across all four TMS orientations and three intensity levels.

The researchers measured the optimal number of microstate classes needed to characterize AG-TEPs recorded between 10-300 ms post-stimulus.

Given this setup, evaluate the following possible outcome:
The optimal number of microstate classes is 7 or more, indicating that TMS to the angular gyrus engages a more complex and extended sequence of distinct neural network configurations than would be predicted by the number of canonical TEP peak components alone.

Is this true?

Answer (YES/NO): NO